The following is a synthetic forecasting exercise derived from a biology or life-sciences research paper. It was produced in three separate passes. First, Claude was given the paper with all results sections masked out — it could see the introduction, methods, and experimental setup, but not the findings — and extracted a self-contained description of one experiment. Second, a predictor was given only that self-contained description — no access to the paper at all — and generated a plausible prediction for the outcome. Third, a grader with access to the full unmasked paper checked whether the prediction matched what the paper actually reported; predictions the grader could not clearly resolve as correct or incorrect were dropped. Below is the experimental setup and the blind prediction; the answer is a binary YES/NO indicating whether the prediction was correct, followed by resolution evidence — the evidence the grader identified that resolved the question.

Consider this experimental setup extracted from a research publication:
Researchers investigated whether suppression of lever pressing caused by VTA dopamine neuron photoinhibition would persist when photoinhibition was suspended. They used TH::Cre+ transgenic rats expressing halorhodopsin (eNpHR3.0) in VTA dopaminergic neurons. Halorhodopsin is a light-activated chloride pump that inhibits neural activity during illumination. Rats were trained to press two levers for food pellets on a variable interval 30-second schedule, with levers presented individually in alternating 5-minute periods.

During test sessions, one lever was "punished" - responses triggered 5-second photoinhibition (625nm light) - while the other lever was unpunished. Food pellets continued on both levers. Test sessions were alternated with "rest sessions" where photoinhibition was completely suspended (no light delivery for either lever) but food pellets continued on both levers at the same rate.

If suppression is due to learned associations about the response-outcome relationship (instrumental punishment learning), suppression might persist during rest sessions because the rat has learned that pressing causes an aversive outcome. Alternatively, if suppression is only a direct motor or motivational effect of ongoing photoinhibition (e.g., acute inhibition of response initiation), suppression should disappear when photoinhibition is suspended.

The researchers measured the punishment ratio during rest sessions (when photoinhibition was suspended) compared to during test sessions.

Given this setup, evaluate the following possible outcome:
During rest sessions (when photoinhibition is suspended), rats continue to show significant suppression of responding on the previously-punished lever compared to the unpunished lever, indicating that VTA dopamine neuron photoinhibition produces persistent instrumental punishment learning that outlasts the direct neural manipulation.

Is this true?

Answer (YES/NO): NO